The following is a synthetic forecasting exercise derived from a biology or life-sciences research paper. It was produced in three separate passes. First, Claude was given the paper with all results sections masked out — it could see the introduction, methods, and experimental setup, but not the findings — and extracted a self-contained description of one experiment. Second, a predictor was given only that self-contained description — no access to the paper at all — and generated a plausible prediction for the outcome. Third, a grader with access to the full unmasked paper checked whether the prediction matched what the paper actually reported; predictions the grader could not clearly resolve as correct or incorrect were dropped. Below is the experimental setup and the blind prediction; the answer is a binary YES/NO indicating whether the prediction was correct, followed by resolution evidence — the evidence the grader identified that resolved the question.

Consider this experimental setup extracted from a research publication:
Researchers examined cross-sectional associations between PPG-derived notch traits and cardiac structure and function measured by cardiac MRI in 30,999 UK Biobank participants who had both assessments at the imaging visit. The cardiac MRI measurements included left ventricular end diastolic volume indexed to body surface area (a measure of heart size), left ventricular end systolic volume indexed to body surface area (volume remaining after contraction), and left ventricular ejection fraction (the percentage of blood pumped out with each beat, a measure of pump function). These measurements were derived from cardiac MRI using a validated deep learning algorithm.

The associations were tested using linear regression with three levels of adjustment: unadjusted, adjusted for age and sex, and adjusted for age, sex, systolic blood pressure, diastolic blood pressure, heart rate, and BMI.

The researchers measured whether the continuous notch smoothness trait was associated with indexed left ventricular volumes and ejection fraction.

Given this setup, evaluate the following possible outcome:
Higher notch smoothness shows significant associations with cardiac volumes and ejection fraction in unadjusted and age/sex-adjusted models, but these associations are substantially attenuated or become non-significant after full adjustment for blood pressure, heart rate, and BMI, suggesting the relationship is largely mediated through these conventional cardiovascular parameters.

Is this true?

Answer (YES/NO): NO